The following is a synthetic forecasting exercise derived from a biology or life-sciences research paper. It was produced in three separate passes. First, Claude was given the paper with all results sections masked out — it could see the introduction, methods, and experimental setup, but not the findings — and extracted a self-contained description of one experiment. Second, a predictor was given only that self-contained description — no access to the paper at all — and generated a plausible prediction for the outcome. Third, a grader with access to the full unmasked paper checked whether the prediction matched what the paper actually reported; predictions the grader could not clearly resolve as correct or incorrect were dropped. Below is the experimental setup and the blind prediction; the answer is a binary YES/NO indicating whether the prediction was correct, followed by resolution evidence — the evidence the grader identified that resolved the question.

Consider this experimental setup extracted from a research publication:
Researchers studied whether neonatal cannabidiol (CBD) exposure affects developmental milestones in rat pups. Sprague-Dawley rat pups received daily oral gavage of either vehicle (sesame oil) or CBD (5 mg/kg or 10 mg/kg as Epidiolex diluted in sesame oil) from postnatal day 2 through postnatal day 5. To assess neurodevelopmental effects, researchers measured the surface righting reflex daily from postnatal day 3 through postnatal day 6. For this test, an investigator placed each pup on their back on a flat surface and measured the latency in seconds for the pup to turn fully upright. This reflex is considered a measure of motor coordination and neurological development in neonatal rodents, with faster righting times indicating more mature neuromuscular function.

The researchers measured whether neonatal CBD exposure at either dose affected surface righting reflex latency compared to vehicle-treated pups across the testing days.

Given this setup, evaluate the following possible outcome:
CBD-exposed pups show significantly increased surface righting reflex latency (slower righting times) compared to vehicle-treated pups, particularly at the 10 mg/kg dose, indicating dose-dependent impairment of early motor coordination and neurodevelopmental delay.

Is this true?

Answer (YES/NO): NO